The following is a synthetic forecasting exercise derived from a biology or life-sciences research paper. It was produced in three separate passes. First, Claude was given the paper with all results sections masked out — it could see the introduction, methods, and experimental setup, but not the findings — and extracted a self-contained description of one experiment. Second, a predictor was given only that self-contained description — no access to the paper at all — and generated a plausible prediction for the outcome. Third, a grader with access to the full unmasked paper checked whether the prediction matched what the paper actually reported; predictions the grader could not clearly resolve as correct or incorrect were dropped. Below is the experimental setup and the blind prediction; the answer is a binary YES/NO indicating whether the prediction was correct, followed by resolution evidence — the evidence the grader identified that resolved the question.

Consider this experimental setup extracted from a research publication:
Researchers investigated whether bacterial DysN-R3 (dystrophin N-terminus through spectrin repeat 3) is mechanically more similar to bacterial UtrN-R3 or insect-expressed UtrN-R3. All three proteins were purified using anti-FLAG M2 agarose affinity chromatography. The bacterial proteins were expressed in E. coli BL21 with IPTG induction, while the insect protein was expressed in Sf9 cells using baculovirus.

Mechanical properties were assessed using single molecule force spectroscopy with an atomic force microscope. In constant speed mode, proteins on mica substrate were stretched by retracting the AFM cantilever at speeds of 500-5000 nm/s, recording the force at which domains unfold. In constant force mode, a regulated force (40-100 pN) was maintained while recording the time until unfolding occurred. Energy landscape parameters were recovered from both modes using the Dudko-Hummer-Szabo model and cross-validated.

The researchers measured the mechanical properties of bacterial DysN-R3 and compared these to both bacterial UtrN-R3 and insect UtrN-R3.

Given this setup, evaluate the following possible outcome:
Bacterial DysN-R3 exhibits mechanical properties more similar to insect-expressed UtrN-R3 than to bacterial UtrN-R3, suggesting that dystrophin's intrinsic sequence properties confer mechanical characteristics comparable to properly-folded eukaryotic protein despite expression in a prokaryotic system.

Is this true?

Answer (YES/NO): NO